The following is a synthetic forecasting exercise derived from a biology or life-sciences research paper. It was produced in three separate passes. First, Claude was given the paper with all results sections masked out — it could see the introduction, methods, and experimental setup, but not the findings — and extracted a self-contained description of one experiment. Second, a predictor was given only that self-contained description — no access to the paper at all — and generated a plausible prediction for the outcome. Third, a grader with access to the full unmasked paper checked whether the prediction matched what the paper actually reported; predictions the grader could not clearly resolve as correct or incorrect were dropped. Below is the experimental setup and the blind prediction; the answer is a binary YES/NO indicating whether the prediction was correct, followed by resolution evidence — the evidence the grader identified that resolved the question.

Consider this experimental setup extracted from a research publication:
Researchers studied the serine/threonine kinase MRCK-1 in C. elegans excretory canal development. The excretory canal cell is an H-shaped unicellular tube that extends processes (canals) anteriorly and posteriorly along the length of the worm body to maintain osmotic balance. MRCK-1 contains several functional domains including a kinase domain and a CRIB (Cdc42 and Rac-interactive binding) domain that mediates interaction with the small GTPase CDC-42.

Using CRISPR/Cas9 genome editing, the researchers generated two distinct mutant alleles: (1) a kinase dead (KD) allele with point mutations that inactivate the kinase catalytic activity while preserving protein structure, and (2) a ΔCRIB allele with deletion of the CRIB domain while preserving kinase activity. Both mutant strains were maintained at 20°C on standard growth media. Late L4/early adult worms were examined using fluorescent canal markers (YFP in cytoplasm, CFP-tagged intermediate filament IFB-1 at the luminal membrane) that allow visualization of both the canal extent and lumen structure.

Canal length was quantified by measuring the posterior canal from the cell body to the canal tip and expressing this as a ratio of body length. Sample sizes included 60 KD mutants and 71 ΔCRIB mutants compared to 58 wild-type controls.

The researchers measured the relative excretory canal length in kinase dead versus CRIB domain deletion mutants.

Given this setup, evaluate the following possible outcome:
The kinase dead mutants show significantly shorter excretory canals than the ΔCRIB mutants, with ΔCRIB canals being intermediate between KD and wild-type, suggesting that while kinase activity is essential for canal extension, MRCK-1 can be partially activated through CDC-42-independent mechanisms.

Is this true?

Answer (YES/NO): YES